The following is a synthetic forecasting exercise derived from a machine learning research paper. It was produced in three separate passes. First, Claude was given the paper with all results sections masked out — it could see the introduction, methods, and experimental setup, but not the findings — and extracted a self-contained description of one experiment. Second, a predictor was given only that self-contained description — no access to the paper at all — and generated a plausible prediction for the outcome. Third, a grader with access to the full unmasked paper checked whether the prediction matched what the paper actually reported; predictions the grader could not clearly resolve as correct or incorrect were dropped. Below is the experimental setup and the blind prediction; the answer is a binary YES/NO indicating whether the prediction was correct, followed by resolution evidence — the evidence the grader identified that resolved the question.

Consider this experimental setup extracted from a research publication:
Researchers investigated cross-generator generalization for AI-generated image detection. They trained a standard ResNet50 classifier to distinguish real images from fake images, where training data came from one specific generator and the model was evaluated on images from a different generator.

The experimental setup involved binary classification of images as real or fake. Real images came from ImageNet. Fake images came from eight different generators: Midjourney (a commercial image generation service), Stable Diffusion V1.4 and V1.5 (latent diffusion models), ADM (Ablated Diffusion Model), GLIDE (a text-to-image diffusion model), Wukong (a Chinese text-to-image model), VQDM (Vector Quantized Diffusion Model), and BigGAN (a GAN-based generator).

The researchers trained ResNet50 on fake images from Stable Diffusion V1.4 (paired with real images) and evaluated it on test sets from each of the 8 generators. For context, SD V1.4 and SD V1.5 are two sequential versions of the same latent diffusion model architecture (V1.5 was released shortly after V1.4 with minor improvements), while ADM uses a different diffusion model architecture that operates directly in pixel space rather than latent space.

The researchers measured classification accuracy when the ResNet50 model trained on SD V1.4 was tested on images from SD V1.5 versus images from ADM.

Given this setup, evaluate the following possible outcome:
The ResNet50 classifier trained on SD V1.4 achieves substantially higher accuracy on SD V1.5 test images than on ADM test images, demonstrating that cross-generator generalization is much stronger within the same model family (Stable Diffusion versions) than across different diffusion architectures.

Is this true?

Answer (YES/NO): YES